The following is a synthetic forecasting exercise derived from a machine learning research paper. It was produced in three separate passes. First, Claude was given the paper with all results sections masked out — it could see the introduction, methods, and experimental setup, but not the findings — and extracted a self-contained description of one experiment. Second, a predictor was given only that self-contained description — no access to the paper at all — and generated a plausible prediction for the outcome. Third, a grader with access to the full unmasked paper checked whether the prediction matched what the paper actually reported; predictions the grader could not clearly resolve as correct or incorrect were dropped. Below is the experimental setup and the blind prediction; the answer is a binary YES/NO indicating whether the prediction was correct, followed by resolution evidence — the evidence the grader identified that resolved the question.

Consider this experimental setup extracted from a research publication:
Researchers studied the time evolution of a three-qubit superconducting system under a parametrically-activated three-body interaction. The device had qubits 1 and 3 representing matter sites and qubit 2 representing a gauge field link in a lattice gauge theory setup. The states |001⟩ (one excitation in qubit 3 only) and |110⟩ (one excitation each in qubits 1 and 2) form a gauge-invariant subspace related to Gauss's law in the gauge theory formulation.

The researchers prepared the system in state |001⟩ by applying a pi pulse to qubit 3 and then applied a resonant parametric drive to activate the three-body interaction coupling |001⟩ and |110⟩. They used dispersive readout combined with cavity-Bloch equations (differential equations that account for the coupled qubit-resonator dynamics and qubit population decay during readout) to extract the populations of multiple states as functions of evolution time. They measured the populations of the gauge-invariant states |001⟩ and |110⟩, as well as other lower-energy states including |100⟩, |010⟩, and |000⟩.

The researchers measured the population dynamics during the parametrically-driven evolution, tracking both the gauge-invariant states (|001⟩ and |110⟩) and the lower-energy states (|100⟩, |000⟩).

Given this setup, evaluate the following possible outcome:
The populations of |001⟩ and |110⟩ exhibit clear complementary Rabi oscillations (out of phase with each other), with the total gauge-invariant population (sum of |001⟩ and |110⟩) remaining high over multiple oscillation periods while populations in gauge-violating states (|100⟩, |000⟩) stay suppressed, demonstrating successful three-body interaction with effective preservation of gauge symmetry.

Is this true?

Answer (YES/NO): NO